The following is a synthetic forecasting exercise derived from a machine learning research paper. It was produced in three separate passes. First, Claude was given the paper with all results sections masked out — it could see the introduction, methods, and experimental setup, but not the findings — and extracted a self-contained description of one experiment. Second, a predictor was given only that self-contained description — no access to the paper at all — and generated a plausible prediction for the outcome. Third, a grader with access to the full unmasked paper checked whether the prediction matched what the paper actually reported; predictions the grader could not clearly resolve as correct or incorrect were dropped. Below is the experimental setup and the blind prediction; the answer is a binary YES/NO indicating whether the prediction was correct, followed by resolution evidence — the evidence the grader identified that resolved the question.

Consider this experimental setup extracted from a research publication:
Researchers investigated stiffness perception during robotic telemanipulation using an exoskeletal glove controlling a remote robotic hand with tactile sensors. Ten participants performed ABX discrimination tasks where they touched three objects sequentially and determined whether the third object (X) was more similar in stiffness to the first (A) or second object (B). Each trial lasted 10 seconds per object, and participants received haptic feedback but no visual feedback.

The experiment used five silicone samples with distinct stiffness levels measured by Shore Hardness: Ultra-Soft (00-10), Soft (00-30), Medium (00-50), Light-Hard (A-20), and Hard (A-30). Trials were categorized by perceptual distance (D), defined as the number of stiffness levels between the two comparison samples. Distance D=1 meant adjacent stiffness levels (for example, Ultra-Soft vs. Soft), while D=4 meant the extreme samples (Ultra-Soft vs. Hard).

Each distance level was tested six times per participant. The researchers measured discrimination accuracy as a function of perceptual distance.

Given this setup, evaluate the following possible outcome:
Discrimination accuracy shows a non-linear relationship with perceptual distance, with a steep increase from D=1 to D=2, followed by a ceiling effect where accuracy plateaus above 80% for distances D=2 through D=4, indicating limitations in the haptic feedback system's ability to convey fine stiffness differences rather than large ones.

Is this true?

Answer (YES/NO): NO